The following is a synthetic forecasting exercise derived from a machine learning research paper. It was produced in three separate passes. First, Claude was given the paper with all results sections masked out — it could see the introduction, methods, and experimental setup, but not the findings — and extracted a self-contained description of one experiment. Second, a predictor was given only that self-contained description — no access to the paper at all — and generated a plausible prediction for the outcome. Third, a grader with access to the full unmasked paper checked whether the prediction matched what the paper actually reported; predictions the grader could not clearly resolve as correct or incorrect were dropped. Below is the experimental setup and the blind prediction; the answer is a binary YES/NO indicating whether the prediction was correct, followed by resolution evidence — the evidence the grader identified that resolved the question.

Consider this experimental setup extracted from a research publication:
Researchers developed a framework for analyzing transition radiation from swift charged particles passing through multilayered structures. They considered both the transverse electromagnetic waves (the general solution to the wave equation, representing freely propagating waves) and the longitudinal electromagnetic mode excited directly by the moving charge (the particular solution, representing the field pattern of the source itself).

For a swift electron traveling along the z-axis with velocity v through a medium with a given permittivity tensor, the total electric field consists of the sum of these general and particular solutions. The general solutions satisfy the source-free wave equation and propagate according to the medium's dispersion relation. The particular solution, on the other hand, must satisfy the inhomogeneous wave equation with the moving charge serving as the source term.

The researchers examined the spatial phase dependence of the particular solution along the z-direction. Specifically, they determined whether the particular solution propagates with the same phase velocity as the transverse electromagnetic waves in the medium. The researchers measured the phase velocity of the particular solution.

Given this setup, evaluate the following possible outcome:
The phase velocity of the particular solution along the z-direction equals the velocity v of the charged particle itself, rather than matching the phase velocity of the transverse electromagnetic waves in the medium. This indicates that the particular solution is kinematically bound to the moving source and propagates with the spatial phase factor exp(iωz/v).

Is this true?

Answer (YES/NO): YES